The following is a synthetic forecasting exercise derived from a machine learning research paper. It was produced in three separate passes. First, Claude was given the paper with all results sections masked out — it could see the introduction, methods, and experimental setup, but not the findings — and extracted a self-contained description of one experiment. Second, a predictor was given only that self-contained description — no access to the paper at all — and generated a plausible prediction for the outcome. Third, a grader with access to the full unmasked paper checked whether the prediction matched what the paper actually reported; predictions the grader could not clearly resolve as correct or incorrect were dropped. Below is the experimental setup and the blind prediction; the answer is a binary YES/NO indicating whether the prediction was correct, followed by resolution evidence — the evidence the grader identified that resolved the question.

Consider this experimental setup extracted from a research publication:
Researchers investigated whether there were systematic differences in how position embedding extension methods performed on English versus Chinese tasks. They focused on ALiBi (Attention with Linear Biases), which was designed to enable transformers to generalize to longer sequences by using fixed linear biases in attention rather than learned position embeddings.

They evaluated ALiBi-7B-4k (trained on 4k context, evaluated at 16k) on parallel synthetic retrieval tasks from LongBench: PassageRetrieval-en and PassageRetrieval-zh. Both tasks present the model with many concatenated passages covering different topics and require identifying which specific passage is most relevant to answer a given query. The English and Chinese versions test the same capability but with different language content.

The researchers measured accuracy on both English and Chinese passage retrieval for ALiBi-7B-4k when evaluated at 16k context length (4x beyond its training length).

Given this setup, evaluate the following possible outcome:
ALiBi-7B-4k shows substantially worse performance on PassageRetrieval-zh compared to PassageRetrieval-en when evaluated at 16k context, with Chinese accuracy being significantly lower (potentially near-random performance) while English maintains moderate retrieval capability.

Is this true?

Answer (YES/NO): NO